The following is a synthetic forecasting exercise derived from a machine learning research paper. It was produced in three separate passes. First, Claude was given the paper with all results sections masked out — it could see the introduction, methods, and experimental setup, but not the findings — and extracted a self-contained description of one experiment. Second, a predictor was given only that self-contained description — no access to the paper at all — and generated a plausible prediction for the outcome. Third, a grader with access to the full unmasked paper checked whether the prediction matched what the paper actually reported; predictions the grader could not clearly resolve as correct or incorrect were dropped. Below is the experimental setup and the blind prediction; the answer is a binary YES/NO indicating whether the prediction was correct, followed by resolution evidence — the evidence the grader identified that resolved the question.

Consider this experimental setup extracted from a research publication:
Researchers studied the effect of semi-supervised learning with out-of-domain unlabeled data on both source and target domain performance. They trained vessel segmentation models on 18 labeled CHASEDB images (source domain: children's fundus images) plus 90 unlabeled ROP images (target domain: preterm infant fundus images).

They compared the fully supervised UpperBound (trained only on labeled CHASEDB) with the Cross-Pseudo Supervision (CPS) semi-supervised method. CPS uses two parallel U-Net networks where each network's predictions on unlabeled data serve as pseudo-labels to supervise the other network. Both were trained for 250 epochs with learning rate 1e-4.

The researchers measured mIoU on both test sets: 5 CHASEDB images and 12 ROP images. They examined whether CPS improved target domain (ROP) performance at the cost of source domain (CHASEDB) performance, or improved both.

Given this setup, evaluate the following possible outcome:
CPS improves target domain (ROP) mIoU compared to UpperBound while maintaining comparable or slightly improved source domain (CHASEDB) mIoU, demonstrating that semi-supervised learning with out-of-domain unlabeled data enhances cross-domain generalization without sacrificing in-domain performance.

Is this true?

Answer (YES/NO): NO